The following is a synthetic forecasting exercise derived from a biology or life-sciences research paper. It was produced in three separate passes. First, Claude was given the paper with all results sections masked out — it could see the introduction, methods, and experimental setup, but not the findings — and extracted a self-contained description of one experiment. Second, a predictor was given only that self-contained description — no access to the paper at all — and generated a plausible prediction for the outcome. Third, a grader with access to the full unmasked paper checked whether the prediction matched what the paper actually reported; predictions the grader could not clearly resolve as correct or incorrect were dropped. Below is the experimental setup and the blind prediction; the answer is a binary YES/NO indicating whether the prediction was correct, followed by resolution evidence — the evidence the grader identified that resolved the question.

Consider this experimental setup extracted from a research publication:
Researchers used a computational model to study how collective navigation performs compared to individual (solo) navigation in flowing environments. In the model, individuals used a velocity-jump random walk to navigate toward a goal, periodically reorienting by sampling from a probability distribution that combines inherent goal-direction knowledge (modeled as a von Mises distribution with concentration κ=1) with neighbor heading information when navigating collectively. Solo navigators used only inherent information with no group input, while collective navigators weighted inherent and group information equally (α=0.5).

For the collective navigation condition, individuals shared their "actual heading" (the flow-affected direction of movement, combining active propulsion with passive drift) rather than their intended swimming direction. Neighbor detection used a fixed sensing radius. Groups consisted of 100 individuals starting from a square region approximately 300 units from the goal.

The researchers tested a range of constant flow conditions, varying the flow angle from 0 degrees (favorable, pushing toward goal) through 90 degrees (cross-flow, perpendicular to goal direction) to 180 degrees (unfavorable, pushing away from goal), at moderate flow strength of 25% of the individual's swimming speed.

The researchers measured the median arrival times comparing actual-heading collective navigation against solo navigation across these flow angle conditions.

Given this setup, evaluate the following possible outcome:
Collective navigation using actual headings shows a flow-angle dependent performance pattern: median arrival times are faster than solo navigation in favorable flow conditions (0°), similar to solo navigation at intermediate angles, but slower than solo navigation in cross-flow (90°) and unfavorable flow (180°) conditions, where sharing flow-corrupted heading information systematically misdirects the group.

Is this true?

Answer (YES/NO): NO